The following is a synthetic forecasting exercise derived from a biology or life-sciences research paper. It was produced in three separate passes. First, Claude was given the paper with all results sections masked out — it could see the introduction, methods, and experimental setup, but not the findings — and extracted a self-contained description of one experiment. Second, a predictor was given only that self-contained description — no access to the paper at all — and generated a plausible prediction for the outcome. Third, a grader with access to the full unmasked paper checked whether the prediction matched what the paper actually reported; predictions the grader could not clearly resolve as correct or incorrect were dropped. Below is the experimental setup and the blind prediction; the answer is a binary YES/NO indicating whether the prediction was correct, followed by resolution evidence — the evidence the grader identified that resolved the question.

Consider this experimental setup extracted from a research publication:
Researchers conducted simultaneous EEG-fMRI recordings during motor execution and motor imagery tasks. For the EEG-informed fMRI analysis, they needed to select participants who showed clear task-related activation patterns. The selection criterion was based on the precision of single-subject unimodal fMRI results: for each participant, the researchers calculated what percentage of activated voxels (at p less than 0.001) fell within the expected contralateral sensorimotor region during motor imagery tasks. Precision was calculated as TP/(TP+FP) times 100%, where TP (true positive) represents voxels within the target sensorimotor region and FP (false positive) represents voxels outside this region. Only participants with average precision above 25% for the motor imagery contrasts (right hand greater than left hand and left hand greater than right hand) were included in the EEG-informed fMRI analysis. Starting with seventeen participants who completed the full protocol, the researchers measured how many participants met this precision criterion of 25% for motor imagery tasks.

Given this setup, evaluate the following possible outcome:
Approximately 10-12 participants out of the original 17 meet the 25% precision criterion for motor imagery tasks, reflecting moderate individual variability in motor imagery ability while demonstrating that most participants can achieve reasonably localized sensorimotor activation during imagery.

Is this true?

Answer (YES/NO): NO